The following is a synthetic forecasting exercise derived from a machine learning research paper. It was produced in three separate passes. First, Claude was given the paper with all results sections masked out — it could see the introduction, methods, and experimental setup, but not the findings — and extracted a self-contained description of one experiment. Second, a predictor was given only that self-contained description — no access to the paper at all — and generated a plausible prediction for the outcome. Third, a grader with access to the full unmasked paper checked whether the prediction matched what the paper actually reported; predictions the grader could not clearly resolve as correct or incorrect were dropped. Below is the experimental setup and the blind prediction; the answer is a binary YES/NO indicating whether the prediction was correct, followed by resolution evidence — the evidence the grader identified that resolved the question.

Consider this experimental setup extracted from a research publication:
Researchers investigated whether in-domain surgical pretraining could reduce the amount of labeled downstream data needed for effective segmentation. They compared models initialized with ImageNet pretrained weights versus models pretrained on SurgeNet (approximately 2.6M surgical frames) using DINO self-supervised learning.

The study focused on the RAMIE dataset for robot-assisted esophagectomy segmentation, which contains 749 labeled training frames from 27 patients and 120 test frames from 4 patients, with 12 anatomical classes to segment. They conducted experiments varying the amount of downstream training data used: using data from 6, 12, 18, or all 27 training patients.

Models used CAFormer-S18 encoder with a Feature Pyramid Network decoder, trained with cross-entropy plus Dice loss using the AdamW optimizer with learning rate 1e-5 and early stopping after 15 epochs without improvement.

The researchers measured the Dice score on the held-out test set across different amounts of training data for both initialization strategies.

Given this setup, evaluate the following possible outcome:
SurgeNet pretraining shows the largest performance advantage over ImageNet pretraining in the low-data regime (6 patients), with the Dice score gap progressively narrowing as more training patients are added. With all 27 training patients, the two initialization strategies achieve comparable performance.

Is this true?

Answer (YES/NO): NO